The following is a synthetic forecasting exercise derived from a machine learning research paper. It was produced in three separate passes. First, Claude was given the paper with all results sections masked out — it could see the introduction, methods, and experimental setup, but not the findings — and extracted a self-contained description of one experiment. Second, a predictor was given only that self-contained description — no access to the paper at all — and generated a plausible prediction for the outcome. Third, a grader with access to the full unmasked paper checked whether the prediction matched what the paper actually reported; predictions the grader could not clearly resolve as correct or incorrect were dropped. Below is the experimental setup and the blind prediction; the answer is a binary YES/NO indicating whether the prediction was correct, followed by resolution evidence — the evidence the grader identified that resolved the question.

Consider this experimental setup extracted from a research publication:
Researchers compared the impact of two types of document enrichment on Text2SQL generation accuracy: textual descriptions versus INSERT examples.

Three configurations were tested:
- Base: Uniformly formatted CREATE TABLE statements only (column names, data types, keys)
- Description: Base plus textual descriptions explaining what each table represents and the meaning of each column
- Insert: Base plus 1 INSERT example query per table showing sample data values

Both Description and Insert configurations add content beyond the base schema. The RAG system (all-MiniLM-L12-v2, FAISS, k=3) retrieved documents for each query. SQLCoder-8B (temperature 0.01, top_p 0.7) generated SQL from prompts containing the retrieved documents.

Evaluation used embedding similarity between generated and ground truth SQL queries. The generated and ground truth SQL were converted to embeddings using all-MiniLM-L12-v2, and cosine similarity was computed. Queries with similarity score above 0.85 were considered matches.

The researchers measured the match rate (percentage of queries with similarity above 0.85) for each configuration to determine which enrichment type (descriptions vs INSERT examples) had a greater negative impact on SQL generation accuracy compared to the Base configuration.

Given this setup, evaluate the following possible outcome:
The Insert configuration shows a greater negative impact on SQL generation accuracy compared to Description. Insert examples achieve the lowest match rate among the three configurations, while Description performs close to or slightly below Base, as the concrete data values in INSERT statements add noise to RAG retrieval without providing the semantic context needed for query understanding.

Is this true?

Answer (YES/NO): NO